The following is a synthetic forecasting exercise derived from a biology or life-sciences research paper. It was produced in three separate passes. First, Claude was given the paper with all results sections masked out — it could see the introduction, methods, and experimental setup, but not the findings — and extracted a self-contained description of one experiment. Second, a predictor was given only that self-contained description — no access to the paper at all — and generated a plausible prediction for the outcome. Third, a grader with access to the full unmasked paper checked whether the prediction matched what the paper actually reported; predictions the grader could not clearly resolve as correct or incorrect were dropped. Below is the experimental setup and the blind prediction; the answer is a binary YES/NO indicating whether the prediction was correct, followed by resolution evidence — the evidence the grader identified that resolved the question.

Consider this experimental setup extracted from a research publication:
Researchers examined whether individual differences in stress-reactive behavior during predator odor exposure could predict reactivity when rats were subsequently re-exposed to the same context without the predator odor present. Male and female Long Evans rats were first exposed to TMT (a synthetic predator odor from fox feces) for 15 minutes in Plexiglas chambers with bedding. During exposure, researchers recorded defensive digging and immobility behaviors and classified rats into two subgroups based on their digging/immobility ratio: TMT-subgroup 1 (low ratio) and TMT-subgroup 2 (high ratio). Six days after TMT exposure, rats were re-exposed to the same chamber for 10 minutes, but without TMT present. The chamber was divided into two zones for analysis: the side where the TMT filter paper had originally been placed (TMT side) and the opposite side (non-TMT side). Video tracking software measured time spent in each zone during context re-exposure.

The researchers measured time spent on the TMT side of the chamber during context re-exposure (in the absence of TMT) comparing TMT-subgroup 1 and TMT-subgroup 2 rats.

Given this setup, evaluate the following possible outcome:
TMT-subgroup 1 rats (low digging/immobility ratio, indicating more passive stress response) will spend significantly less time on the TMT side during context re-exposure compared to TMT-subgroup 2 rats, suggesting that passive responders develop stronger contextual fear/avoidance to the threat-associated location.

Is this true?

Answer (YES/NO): NO